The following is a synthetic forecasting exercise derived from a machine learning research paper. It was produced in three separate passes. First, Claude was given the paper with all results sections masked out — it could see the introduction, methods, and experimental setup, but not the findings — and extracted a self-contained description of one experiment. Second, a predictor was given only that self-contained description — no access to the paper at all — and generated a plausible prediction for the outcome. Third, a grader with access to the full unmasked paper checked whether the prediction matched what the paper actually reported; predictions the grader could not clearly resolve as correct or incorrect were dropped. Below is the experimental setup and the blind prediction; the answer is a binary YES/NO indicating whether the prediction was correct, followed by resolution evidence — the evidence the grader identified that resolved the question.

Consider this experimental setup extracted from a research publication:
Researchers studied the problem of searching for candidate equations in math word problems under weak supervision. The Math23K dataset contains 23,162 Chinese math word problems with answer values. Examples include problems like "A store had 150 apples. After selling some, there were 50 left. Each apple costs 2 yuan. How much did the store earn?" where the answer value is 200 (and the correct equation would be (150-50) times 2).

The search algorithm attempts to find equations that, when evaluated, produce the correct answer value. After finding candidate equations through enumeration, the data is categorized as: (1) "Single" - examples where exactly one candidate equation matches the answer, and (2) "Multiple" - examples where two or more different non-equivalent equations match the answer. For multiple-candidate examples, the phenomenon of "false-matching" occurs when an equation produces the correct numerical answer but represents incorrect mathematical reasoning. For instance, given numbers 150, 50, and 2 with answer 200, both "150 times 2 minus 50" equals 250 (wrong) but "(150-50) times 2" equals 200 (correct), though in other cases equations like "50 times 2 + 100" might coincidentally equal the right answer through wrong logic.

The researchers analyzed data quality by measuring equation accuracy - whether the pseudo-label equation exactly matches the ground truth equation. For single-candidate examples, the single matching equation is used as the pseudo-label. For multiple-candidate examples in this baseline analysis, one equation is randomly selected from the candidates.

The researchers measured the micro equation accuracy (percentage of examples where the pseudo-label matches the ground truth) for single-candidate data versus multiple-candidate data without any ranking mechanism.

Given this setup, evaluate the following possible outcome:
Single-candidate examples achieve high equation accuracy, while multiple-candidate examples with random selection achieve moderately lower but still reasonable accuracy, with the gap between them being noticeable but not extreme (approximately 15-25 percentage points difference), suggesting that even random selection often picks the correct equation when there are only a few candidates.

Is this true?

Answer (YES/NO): NO